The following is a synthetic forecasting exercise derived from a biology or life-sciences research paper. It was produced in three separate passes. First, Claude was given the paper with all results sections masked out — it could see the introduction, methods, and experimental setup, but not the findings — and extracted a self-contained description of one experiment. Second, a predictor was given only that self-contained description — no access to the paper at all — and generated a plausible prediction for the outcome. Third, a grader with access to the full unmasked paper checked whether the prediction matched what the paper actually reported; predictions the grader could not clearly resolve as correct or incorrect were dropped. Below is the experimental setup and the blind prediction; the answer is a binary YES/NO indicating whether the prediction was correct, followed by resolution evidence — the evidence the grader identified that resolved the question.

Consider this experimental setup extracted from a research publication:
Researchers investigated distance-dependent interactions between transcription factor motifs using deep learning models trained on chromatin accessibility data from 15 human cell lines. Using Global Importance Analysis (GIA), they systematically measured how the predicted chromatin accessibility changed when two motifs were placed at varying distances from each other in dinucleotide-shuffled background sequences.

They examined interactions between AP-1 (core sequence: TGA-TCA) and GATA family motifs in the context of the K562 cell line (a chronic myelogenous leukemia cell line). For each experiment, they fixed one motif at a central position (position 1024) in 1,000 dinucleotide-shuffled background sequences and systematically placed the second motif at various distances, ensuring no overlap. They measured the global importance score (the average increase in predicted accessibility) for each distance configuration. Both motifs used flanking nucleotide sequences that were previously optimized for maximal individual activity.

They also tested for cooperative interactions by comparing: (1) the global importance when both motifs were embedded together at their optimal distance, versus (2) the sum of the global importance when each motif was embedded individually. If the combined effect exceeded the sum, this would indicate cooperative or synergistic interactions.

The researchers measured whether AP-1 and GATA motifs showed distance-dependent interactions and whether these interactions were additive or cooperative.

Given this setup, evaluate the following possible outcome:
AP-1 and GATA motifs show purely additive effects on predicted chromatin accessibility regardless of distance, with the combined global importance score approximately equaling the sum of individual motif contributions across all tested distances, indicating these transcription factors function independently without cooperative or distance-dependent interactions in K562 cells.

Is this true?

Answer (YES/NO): NO